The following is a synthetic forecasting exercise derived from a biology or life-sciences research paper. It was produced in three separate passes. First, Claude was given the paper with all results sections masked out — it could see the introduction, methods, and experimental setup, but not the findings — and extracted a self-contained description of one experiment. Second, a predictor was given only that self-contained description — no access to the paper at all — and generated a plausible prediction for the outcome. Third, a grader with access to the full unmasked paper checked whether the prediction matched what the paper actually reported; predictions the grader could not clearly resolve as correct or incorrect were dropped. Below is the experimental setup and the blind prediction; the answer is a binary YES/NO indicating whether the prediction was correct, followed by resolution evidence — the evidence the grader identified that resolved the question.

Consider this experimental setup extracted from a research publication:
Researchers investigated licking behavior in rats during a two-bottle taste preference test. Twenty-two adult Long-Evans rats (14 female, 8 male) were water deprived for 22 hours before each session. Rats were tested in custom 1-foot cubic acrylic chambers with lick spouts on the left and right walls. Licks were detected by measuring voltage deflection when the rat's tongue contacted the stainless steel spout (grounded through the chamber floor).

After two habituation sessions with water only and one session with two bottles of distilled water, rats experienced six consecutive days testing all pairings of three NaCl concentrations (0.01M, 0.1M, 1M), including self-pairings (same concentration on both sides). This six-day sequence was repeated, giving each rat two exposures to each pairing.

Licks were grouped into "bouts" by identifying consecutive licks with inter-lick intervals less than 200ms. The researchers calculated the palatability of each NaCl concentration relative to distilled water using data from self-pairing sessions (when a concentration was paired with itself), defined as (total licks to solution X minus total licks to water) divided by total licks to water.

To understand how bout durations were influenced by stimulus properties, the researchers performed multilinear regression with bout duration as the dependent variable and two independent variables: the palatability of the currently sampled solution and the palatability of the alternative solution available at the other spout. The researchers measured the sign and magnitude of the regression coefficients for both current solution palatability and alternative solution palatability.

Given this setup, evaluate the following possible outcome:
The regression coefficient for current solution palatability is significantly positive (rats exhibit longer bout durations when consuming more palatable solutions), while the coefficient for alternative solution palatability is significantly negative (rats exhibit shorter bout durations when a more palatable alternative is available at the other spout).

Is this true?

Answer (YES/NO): YES